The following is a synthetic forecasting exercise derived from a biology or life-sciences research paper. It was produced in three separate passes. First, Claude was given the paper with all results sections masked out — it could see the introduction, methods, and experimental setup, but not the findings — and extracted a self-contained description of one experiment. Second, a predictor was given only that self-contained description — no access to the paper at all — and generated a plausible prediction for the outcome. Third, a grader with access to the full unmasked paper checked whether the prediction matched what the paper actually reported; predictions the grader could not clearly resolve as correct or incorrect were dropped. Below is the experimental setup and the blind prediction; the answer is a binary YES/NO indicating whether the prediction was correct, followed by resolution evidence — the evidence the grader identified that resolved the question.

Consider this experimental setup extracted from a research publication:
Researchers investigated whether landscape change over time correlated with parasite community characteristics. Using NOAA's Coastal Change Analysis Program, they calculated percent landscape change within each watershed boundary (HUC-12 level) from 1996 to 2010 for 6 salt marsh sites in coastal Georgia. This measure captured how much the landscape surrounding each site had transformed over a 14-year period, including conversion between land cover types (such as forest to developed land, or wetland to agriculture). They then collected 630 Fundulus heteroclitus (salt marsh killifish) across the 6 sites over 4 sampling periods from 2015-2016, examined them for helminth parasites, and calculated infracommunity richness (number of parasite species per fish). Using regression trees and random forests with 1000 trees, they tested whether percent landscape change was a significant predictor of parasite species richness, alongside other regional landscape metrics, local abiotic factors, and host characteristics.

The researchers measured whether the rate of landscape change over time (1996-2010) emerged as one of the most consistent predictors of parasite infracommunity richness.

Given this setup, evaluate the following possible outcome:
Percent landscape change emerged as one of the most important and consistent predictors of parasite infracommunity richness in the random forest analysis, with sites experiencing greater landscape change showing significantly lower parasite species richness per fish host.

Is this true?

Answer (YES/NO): NO